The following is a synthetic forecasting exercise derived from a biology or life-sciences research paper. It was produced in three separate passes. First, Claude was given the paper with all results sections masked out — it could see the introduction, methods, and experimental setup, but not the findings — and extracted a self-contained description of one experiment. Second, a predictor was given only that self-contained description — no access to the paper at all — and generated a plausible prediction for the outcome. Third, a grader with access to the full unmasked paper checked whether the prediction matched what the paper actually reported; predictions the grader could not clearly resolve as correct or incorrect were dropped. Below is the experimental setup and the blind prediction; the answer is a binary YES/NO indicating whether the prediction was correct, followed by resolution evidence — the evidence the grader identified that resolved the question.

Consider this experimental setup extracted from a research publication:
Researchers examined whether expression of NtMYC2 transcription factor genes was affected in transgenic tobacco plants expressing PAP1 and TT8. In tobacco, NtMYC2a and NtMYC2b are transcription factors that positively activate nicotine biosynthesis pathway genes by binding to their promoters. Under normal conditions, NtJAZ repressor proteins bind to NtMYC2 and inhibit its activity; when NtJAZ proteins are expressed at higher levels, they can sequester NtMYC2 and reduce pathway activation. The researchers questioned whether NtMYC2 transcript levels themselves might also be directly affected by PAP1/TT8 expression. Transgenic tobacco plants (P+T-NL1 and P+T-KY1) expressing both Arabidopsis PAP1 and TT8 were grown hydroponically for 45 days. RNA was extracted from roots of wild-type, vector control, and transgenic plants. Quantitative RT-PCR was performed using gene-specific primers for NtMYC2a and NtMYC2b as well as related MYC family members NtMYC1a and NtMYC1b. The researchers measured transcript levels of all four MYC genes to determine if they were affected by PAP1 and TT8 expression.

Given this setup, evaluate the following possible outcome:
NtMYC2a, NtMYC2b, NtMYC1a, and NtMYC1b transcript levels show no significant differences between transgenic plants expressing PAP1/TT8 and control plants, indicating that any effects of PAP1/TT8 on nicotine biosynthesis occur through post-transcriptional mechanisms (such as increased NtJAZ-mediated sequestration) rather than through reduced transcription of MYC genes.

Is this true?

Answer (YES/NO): YES